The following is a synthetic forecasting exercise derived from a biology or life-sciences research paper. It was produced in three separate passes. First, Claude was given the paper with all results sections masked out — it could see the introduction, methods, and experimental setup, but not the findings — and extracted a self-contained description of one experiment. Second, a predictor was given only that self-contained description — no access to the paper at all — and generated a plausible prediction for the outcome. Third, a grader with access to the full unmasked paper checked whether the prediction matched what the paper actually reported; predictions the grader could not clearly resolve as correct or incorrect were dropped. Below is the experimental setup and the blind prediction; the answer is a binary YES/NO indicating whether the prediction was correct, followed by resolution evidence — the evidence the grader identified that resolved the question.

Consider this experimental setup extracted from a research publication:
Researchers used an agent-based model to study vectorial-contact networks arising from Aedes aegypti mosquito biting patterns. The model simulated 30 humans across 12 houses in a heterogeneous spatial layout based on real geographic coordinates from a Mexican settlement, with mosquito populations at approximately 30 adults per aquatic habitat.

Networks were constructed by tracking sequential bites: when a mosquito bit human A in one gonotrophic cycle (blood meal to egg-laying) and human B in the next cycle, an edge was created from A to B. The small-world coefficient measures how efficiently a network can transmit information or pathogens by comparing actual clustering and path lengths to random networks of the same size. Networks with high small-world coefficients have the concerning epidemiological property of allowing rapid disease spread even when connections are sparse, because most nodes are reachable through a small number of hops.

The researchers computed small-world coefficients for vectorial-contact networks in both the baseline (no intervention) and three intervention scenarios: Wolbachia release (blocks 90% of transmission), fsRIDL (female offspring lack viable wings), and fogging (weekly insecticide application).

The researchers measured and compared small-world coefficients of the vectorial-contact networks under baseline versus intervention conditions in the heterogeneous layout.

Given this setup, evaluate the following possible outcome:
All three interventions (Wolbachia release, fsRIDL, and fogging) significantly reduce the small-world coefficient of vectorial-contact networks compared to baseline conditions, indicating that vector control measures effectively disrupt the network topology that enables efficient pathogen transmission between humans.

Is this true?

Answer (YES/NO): NO